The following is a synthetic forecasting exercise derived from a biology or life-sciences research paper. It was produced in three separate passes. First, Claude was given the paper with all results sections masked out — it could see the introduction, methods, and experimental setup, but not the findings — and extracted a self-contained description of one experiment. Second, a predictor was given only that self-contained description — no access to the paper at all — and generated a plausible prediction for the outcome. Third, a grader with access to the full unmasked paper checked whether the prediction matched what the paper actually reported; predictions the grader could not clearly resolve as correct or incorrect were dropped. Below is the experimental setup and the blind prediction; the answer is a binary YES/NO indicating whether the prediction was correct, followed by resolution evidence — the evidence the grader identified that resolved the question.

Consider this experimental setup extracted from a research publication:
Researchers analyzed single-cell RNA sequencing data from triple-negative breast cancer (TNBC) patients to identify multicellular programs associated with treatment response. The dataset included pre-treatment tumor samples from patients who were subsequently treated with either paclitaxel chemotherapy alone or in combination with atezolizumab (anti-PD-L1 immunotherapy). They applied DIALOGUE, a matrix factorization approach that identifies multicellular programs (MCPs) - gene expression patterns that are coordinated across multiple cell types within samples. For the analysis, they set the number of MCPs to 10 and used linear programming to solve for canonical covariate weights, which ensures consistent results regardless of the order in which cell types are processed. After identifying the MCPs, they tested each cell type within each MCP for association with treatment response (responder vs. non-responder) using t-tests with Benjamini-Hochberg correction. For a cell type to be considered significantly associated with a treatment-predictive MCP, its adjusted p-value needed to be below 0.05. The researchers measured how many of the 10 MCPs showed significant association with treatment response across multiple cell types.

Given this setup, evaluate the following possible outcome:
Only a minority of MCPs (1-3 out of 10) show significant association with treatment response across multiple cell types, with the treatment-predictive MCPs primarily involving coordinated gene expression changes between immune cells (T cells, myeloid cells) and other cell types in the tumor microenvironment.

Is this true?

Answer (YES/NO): NO